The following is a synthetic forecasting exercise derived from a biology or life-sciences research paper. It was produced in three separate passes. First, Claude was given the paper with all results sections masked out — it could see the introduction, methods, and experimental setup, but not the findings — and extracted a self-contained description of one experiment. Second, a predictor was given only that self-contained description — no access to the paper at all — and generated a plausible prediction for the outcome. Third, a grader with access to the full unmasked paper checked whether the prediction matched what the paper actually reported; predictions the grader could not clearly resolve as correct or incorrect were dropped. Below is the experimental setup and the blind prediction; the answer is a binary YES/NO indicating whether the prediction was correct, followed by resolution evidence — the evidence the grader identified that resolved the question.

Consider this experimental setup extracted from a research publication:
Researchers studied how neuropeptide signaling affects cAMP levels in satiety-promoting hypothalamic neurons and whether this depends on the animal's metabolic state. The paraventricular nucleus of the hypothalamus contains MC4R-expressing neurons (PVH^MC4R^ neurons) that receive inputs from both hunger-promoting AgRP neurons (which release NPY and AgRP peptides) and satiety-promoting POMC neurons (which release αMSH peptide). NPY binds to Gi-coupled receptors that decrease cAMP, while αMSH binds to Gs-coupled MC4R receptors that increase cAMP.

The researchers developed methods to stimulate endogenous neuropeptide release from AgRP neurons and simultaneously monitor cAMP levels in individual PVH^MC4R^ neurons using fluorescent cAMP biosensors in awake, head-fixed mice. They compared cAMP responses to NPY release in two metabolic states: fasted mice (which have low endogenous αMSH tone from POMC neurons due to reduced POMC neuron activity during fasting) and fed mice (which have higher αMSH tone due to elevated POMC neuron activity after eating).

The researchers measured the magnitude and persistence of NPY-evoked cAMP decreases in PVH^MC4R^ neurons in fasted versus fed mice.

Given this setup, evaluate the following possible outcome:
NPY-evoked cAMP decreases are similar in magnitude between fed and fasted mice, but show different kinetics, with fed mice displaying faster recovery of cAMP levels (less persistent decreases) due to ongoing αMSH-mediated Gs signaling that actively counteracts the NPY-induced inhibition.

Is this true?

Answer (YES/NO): NO